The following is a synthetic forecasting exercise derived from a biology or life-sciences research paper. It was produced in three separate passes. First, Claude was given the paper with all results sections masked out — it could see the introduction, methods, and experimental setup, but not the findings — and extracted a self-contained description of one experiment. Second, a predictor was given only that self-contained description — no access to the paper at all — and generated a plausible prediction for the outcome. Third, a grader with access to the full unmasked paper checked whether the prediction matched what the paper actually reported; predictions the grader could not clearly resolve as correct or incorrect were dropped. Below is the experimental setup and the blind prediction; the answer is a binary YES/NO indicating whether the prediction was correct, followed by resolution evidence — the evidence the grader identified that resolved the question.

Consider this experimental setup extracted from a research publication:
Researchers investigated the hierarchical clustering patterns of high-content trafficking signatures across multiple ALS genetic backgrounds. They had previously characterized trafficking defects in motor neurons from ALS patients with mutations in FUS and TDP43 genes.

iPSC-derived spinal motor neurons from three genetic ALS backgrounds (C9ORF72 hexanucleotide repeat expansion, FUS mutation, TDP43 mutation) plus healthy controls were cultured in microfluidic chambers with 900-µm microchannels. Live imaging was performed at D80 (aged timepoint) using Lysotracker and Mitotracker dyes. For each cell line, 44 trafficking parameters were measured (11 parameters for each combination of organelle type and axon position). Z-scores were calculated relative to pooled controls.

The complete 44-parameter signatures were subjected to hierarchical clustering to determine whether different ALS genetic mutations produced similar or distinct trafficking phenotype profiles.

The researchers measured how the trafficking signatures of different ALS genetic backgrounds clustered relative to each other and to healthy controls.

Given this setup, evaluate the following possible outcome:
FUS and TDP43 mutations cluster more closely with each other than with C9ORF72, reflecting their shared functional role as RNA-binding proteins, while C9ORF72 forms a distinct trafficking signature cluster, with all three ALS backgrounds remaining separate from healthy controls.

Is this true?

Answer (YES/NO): NO